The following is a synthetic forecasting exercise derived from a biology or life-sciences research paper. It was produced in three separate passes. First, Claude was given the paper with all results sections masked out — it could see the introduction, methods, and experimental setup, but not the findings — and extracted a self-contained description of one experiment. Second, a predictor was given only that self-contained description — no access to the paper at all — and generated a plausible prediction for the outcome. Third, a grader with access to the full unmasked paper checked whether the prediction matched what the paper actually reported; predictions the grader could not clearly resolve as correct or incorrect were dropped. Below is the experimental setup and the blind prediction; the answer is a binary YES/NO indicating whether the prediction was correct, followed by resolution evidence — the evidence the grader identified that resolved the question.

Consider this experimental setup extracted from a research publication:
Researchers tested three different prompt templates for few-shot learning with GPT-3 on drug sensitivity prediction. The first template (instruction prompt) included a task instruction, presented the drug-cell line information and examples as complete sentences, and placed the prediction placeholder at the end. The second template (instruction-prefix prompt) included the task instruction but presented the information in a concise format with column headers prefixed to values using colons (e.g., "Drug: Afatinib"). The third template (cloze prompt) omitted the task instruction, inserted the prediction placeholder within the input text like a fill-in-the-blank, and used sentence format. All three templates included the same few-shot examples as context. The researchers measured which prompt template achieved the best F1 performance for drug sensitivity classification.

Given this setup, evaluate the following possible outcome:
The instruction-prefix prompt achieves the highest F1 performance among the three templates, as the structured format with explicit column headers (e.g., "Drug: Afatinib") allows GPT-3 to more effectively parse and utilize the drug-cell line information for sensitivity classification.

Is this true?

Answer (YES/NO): YES